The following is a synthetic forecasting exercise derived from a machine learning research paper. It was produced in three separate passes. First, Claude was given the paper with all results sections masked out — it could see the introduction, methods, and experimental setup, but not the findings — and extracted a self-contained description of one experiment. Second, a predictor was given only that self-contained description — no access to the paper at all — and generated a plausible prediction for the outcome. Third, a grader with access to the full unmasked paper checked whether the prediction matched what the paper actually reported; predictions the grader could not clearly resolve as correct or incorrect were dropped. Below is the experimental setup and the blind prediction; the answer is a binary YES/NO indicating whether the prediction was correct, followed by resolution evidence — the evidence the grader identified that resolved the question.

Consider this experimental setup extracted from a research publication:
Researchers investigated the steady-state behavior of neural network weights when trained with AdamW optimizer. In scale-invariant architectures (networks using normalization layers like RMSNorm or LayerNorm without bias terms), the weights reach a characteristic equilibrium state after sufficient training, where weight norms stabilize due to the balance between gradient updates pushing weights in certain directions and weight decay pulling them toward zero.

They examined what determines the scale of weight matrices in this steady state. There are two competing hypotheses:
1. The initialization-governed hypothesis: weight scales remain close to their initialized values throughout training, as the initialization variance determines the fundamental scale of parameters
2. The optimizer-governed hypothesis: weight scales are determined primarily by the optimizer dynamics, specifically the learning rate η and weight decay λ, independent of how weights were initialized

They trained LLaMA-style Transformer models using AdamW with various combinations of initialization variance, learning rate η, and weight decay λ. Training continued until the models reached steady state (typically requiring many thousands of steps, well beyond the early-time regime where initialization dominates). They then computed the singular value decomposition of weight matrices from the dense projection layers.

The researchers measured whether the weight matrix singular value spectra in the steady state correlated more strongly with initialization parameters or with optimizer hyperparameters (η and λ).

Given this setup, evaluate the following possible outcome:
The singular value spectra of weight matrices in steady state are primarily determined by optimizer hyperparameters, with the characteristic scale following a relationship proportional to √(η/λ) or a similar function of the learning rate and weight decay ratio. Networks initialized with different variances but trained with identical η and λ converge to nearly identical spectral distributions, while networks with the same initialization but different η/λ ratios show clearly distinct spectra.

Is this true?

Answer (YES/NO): YES